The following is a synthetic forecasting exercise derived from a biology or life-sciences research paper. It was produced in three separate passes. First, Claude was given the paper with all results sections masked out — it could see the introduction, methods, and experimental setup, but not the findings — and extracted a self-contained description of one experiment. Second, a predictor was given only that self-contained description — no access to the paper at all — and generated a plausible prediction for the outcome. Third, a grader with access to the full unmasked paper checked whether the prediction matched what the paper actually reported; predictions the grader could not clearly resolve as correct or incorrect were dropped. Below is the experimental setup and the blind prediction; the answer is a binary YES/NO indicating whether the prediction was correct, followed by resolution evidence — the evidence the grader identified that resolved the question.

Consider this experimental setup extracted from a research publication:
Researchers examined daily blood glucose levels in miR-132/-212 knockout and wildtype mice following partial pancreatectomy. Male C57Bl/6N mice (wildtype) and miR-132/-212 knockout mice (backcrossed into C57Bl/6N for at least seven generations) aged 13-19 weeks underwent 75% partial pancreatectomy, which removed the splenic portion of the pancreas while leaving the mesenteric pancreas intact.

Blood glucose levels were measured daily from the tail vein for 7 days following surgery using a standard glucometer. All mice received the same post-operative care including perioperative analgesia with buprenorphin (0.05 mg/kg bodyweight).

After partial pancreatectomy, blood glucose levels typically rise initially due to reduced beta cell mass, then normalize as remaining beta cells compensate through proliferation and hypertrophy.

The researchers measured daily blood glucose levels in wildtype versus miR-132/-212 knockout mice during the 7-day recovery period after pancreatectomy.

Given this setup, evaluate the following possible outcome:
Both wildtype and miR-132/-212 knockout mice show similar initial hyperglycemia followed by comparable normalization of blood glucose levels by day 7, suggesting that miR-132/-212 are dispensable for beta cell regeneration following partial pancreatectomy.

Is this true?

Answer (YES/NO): NO